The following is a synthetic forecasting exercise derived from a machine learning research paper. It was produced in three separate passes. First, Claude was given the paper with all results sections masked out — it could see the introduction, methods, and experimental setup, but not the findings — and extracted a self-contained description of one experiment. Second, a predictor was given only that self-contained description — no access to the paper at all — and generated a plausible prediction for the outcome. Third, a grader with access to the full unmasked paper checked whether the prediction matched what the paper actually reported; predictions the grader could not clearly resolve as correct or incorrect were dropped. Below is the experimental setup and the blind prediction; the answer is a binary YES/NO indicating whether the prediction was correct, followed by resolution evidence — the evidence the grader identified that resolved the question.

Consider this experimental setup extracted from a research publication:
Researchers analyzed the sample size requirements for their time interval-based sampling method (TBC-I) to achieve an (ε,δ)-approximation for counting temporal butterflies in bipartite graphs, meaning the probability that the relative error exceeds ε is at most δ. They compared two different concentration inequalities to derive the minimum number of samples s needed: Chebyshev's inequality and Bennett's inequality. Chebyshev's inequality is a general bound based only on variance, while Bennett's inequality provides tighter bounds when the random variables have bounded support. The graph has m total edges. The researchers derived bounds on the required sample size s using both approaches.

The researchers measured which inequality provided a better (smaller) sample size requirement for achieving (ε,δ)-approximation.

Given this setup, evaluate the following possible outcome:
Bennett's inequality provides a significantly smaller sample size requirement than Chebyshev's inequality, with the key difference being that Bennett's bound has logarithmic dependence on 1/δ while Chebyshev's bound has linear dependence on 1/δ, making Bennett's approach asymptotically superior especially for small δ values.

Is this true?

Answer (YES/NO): YES